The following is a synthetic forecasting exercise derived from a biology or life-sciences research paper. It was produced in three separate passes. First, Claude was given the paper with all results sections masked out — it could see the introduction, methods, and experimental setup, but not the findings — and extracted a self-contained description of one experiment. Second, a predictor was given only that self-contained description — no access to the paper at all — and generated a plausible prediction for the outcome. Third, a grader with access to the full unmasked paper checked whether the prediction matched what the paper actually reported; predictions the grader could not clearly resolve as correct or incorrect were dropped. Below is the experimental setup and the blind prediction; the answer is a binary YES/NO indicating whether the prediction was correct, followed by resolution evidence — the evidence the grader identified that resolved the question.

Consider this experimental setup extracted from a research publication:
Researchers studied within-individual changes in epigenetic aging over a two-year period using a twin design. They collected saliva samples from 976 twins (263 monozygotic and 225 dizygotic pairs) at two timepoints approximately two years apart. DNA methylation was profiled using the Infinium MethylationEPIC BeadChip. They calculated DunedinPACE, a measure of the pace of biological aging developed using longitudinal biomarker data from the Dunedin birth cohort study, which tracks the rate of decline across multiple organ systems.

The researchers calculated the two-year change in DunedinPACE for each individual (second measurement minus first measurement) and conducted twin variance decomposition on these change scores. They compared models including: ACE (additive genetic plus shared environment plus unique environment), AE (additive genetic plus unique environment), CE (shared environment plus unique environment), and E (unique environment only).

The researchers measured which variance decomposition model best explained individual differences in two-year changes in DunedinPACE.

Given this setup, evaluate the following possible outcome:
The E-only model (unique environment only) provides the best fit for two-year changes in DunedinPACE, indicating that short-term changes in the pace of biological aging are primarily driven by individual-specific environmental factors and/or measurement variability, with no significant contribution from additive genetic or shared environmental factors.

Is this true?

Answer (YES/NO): NO